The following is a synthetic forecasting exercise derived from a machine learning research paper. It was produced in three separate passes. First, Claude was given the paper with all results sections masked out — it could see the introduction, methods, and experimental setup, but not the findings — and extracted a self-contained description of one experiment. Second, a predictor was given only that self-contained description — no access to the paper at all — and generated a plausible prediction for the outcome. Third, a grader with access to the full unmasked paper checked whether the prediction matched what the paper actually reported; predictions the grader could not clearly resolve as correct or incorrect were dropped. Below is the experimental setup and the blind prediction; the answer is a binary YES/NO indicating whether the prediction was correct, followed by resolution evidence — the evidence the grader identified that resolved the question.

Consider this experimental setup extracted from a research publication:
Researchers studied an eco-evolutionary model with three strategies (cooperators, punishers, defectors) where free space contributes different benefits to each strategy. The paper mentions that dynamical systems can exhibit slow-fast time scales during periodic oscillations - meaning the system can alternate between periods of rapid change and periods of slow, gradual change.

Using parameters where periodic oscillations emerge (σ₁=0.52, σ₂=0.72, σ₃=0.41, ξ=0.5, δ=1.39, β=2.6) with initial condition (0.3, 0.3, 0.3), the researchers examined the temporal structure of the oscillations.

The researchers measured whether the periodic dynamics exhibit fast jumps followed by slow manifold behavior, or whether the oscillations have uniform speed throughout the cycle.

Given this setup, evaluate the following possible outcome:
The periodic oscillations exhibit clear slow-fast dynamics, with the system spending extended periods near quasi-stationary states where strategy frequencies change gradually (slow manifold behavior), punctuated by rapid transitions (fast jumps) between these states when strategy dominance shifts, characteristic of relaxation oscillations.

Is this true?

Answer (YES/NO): YES